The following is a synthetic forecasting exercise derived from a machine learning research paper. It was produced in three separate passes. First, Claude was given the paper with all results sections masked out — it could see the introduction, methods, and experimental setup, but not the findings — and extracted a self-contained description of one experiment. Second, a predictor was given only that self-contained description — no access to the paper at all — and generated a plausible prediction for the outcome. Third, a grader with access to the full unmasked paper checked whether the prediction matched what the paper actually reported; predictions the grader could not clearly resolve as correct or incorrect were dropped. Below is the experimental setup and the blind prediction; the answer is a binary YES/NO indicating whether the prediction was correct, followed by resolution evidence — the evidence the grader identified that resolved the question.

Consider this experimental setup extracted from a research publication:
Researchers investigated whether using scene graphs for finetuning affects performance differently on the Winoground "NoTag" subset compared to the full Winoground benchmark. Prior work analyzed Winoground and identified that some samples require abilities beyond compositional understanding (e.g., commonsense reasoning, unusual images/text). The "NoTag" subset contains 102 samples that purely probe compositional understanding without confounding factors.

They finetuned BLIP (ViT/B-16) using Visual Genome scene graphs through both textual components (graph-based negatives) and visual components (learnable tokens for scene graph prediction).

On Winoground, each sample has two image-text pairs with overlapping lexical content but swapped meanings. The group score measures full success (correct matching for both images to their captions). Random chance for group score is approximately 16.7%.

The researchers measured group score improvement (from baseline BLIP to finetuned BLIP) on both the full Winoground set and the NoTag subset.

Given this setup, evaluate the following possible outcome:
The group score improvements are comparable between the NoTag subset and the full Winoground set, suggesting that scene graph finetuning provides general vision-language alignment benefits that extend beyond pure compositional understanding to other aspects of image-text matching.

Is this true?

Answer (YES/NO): YES